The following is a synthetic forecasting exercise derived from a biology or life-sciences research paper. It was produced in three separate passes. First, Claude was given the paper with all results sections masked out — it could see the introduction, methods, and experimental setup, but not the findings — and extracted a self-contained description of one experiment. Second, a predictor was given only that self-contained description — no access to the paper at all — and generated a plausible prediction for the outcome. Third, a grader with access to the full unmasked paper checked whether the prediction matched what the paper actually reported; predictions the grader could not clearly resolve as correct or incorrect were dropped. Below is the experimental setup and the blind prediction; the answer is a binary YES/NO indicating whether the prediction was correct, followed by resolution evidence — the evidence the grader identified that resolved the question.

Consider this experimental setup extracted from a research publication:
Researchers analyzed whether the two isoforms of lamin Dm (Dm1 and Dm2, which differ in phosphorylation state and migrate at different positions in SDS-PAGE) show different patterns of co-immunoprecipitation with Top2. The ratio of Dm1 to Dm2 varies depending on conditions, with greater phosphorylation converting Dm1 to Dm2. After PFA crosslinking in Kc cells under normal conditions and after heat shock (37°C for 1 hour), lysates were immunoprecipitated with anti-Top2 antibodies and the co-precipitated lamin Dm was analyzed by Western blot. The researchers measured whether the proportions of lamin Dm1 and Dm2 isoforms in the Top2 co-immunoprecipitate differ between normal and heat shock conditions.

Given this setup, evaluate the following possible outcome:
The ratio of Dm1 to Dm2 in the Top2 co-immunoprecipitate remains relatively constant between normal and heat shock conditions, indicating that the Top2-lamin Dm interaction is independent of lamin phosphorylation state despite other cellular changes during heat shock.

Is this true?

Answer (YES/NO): YES